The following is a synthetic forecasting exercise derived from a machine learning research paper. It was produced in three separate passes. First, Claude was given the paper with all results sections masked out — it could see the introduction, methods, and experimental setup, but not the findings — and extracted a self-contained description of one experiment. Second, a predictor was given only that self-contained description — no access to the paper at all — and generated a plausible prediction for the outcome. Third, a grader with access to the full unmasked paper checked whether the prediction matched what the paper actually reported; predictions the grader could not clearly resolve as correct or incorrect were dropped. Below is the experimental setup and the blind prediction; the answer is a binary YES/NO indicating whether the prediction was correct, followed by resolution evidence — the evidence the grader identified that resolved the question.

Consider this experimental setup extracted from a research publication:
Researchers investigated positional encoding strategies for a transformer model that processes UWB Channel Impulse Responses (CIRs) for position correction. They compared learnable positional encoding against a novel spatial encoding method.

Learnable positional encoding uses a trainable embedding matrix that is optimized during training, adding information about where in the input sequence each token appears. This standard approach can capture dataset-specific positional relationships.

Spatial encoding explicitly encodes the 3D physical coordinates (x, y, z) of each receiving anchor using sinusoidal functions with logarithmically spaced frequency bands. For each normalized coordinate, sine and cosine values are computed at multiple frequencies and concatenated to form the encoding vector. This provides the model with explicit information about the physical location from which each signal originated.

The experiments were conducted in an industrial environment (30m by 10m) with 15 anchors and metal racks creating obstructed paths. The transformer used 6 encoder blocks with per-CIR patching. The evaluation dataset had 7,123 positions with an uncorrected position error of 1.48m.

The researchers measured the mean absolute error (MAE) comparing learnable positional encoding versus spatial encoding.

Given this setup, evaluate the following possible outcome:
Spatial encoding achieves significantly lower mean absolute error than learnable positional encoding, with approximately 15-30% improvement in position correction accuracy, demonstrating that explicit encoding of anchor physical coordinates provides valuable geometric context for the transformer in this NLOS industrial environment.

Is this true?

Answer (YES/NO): NO